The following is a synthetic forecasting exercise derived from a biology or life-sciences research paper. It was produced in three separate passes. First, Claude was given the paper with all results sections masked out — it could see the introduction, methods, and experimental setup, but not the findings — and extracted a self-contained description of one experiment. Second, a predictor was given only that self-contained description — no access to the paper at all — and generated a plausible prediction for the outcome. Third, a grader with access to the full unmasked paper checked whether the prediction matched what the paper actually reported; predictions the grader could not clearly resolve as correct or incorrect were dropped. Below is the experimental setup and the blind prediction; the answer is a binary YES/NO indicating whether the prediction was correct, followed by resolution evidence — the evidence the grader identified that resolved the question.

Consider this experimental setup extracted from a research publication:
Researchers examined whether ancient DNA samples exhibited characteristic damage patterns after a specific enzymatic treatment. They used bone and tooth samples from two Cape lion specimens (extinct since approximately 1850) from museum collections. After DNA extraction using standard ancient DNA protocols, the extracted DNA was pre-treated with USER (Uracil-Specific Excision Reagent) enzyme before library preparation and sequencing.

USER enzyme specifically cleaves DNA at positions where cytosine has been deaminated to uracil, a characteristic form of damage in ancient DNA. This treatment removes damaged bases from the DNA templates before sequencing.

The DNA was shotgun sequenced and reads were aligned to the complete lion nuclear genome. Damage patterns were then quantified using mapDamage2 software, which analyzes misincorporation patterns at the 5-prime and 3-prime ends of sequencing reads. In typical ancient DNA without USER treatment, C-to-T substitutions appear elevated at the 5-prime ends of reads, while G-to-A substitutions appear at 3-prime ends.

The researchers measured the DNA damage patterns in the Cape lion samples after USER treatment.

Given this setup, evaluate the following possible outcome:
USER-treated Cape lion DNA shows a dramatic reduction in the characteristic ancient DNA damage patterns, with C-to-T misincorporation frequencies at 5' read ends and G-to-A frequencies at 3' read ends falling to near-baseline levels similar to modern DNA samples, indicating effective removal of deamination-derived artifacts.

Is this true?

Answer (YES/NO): NO